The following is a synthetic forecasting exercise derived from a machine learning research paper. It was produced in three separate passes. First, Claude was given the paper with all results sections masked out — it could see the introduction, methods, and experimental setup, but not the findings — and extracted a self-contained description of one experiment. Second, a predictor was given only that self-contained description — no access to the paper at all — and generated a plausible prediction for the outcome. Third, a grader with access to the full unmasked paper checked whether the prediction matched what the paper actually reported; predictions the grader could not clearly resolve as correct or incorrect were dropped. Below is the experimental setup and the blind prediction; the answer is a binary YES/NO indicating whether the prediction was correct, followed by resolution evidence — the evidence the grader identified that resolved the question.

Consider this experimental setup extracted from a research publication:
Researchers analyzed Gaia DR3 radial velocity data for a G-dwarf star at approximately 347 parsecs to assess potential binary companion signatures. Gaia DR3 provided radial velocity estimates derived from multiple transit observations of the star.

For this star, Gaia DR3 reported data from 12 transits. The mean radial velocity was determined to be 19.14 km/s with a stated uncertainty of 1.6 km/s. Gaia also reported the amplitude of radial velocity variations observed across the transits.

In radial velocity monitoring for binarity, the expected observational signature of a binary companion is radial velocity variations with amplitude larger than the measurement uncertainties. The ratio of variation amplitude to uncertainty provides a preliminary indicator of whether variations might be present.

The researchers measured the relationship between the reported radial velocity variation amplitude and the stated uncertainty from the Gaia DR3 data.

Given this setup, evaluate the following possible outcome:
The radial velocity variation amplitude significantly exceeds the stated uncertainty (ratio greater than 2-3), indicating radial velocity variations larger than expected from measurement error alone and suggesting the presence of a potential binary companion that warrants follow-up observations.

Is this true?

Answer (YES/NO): YES